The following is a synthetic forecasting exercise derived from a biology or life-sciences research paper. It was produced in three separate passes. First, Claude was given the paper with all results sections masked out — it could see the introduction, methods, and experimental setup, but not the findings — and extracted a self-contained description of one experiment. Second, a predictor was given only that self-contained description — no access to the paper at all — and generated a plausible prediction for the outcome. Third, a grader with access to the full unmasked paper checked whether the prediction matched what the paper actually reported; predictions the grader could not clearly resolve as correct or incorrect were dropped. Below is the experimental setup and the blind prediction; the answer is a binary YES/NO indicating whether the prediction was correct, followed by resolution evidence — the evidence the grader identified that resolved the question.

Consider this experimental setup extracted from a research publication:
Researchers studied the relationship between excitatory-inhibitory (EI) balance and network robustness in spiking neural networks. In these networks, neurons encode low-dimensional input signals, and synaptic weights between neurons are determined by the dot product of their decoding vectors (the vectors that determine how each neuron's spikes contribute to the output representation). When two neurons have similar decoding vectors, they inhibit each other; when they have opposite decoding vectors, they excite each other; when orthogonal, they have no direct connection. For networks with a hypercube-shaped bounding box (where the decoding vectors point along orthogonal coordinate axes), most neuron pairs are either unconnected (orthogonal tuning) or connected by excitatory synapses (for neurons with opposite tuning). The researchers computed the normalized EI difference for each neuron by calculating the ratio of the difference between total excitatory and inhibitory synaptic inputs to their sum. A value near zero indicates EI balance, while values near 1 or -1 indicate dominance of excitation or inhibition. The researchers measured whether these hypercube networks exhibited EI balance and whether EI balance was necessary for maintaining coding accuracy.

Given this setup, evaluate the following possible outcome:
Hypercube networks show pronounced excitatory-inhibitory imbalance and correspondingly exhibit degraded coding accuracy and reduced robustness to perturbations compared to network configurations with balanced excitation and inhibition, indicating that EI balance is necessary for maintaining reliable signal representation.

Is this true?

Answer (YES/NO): NO